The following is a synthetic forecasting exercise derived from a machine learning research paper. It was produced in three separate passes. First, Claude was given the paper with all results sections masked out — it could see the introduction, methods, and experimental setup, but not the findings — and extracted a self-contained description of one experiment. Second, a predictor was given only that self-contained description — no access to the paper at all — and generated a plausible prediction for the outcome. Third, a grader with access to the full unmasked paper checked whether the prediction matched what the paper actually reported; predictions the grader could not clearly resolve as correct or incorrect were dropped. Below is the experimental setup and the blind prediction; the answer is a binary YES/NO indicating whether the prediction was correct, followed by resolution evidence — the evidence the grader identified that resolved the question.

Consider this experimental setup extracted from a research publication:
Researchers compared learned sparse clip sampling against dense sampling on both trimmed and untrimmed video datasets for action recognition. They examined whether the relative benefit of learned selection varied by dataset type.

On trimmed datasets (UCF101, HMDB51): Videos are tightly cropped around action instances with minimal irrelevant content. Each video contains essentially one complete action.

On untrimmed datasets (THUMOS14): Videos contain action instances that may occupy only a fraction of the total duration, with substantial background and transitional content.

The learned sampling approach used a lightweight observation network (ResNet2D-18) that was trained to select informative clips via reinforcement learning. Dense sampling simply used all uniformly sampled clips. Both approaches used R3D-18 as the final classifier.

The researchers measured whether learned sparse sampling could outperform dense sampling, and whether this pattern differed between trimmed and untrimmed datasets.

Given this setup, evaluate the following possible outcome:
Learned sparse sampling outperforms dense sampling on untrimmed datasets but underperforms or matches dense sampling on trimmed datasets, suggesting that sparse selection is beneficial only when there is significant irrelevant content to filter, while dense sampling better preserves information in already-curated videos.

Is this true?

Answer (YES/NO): YES